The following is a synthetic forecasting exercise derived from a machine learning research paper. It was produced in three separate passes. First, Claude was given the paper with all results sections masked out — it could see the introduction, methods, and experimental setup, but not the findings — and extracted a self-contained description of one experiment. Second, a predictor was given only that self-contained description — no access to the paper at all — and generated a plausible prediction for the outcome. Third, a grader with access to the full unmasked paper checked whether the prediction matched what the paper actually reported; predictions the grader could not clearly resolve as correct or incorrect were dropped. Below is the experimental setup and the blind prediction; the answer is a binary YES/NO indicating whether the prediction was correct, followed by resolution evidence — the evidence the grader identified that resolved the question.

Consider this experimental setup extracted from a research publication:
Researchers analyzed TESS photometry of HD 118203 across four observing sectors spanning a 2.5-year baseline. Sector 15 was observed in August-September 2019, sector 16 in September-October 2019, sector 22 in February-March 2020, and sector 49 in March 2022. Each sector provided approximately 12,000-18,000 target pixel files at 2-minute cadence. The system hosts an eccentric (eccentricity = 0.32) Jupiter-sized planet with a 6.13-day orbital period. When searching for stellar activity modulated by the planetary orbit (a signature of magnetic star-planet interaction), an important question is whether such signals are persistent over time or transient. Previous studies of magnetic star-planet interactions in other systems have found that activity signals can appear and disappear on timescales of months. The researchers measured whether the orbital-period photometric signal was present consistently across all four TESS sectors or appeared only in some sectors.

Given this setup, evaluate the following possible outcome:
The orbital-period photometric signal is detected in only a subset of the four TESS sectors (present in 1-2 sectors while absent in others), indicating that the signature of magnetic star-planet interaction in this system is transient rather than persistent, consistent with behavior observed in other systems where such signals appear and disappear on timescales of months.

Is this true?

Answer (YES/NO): NO